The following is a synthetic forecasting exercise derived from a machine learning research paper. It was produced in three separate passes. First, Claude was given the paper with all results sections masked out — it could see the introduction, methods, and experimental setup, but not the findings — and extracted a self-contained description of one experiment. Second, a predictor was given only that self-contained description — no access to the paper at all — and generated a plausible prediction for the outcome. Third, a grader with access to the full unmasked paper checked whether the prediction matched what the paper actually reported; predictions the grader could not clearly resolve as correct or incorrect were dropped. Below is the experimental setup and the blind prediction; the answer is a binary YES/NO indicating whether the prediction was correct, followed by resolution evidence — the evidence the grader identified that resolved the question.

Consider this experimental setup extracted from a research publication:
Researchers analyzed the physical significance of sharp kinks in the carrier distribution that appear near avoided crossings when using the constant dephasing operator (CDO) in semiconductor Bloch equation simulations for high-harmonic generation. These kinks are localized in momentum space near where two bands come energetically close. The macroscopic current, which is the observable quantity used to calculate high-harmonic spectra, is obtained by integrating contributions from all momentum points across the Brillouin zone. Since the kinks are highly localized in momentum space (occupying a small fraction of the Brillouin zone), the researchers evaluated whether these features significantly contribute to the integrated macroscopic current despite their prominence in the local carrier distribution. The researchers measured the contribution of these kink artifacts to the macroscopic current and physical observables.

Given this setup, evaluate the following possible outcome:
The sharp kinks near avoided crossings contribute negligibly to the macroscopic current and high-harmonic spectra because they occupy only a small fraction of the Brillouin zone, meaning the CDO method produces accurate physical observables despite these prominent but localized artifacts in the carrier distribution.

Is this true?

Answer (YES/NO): YES